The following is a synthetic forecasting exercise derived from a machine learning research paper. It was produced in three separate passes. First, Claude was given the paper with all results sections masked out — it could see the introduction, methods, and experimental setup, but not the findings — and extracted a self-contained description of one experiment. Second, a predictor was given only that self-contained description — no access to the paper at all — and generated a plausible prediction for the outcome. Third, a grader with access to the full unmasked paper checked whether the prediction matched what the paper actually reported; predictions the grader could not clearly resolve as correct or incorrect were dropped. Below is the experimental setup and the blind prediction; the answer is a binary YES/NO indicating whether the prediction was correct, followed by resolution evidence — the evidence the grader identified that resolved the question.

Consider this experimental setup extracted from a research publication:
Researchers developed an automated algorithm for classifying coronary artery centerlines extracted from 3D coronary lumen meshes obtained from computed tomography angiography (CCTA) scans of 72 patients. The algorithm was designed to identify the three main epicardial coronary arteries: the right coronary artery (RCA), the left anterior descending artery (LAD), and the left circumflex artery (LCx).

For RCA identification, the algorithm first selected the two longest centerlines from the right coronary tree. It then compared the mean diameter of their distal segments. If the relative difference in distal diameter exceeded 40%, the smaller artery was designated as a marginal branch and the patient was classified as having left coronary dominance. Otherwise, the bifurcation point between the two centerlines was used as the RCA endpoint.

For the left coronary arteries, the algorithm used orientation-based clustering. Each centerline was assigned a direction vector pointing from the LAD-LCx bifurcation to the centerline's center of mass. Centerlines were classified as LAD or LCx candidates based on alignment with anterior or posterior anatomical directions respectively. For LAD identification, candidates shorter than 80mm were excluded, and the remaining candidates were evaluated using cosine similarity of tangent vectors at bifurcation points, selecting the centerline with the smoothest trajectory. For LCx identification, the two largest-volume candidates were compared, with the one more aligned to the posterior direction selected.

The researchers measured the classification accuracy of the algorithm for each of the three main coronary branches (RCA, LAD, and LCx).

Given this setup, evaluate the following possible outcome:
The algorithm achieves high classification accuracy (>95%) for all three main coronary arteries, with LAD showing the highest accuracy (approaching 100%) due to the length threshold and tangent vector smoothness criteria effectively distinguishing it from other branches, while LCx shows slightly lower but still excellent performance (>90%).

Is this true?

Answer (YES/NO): NO